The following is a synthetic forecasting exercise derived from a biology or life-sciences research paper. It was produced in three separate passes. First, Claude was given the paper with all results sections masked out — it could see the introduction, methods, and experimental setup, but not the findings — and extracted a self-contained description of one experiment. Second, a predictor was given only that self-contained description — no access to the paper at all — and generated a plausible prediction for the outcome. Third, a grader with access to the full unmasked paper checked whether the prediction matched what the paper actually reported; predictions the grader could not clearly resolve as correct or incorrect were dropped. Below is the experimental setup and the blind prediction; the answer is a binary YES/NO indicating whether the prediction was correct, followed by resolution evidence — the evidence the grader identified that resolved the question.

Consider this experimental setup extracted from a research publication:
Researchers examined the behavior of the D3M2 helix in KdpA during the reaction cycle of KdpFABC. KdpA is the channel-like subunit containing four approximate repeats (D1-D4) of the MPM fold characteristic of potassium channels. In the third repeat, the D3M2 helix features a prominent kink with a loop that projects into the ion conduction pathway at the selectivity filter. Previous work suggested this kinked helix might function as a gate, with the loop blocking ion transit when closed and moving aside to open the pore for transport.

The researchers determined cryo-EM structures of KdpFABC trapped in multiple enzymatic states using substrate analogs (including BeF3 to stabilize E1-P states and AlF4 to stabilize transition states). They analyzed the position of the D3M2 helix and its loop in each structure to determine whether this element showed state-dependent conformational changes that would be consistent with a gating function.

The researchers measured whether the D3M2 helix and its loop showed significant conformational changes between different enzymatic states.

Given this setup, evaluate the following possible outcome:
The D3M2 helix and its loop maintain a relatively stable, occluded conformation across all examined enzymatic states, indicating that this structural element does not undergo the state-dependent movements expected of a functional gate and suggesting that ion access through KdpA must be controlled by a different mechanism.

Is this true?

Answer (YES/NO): YES